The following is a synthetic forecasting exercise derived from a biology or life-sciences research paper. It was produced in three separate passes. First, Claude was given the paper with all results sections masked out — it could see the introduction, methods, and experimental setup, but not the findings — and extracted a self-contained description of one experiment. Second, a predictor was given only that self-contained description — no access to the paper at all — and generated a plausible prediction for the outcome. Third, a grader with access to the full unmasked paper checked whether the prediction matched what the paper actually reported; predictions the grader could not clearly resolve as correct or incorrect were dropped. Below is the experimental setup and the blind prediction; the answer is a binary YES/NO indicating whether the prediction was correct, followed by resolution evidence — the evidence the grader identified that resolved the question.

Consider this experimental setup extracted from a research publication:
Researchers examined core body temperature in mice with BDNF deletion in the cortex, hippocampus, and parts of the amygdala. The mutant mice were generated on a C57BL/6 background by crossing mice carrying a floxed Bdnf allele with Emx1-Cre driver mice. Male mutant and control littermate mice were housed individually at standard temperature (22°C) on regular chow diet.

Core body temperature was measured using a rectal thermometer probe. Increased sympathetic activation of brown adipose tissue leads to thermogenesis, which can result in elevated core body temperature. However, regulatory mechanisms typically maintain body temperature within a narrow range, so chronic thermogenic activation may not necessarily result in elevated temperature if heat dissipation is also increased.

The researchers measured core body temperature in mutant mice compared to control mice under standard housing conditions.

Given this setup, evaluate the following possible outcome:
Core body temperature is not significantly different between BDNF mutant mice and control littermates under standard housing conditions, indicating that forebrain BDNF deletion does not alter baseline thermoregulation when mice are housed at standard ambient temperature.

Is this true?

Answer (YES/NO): NO